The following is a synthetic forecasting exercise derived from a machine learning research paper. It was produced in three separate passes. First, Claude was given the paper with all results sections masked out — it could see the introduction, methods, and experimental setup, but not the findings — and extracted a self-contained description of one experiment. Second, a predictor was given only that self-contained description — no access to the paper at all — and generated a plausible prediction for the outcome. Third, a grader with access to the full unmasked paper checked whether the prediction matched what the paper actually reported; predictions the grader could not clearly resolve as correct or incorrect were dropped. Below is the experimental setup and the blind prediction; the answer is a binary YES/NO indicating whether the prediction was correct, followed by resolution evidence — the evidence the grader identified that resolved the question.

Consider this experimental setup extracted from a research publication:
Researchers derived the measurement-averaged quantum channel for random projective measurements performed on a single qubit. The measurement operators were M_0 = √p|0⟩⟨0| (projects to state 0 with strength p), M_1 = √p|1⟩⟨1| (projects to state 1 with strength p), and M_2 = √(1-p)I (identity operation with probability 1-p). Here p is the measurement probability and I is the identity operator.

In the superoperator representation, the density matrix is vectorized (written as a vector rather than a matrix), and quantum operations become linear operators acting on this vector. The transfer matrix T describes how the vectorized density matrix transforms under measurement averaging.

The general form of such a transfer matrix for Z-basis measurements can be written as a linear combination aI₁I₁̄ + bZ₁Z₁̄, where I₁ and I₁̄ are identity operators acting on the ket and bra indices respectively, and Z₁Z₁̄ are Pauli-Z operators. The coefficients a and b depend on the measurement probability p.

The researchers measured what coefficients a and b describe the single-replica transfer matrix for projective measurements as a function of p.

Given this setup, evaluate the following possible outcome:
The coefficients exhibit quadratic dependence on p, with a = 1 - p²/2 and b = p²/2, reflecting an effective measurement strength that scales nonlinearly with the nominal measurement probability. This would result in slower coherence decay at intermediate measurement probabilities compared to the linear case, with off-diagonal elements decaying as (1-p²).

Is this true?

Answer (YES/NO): NO